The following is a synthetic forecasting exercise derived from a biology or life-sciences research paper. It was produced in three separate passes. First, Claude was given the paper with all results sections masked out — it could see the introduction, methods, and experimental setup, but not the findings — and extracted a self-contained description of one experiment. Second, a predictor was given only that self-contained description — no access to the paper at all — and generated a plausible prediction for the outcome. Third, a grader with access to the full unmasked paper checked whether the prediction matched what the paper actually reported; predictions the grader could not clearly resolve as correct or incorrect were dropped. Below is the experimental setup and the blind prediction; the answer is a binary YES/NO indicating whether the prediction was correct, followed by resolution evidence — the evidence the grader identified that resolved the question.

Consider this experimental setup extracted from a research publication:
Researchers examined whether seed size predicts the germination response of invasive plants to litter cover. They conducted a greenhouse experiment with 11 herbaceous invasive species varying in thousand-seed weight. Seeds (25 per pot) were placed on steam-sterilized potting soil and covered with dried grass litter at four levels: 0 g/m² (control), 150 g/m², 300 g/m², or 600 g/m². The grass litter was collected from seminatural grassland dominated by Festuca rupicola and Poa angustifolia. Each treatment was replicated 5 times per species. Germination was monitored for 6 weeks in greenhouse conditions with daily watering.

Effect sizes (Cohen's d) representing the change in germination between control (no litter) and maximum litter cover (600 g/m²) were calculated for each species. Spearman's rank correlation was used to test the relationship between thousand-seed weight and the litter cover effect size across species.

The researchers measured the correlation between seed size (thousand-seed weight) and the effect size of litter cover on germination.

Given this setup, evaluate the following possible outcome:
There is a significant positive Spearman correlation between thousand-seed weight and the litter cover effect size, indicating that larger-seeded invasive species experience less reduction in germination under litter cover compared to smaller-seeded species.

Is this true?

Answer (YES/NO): YES